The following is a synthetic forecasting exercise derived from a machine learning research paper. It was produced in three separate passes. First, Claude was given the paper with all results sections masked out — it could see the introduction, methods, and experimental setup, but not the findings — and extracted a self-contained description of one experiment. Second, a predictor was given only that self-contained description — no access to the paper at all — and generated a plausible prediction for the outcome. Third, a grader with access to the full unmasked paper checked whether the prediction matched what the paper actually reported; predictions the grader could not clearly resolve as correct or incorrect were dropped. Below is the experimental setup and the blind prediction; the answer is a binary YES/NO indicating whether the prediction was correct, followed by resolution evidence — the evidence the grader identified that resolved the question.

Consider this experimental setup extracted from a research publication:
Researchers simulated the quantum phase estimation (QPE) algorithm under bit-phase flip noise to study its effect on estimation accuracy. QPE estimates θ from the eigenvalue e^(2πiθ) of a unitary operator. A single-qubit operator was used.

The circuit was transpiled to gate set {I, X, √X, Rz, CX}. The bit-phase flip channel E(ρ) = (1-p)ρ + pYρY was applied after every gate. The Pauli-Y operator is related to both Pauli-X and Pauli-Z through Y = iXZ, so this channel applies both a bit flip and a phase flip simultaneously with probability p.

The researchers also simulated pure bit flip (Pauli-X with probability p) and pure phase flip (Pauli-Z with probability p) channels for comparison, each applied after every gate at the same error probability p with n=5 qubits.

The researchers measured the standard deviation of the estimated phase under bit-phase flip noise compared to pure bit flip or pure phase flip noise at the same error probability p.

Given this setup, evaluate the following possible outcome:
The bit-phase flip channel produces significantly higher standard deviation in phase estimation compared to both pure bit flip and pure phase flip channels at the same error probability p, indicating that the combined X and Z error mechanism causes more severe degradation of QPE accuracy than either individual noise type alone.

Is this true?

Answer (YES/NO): NO